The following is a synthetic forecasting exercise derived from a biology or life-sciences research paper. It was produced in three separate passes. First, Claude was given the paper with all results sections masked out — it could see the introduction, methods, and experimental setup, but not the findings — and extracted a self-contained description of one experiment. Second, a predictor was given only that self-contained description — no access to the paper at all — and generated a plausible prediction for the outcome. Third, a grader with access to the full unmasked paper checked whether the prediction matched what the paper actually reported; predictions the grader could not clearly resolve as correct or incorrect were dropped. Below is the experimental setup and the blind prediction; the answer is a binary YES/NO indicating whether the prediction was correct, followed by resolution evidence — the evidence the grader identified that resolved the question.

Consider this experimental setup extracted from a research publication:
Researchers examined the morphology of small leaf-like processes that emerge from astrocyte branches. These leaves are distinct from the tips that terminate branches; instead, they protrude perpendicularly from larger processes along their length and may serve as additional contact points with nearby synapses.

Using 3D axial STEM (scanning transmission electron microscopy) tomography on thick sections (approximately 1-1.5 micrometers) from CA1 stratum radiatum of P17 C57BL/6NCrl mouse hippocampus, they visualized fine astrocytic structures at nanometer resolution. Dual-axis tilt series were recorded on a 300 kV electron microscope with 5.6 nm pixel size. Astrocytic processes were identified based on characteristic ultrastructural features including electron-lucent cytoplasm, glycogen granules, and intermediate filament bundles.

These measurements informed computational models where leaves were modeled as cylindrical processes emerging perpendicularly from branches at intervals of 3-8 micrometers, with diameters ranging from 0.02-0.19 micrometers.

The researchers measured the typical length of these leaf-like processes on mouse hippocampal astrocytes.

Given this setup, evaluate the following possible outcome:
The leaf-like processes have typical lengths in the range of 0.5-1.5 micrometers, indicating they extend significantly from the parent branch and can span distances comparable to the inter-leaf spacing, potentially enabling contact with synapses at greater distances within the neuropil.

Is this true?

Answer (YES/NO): YES